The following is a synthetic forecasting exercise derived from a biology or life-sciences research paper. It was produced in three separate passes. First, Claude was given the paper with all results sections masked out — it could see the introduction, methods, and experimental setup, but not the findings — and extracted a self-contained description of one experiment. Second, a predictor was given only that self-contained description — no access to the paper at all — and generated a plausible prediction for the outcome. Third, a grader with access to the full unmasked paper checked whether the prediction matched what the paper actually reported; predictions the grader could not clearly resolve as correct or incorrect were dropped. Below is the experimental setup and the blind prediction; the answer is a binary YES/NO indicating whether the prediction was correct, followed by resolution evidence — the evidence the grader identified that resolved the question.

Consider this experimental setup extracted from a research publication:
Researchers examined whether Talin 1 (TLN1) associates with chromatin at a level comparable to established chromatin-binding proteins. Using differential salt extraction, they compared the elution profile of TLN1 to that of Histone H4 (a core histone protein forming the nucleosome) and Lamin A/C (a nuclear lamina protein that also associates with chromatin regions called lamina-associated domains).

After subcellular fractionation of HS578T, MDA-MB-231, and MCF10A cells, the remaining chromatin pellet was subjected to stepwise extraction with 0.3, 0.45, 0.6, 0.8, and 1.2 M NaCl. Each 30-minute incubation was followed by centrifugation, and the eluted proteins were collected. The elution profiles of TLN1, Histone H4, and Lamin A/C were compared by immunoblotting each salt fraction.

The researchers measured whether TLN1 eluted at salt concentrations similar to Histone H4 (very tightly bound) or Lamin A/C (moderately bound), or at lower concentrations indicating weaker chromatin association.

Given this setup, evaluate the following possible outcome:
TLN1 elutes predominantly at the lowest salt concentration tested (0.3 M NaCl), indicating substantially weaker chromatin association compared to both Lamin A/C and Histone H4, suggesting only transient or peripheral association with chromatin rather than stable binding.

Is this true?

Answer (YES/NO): NO